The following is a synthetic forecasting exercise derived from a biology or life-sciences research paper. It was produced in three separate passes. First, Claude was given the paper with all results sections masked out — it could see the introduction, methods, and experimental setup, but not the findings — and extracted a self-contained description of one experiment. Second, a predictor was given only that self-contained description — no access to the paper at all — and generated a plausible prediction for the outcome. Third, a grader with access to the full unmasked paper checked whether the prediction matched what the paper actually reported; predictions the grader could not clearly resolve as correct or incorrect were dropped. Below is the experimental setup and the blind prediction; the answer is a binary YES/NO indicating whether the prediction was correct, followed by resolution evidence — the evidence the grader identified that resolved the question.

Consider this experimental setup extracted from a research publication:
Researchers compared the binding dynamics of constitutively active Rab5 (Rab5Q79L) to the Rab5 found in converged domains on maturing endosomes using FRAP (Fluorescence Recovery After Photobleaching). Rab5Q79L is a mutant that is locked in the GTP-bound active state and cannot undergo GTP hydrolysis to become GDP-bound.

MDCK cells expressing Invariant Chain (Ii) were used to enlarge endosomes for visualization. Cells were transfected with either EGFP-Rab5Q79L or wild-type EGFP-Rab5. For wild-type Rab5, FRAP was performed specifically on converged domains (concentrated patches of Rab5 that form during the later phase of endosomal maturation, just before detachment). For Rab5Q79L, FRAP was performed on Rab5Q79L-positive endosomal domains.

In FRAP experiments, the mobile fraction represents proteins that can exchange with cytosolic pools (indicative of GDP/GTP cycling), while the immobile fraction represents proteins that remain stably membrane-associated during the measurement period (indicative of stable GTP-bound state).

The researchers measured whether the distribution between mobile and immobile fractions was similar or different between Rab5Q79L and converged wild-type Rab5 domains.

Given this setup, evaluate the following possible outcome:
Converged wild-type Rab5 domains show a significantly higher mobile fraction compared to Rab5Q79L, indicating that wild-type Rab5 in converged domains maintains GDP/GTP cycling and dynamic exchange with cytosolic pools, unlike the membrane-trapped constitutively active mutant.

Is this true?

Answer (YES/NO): NO